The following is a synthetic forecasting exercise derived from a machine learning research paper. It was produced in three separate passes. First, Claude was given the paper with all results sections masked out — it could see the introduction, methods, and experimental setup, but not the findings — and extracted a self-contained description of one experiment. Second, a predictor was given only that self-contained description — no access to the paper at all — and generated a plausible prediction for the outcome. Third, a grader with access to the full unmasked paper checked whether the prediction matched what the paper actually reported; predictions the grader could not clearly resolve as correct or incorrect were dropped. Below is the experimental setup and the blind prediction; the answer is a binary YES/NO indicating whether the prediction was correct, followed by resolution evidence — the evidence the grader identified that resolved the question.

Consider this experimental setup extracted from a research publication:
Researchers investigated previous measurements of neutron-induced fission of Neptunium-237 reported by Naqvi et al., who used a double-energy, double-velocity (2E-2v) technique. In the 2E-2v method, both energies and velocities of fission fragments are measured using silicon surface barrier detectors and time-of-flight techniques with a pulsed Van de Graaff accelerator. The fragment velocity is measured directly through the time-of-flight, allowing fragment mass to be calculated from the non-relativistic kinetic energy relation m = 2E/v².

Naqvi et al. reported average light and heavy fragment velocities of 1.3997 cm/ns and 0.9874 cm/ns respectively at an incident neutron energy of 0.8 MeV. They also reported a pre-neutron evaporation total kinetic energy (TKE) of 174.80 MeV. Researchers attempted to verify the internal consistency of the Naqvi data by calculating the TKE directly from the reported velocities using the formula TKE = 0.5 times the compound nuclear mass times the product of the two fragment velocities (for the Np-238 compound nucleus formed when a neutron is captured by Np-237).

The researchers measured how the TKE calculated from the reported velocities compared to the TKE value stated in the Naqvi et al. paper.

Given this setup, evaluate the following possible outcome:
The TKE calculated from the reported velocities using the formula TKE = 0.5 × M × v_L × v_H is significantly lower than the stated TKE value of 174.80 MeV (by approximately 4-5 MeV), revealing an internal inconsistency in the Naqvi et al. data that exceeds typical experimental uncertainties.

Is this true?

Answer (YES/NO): YES